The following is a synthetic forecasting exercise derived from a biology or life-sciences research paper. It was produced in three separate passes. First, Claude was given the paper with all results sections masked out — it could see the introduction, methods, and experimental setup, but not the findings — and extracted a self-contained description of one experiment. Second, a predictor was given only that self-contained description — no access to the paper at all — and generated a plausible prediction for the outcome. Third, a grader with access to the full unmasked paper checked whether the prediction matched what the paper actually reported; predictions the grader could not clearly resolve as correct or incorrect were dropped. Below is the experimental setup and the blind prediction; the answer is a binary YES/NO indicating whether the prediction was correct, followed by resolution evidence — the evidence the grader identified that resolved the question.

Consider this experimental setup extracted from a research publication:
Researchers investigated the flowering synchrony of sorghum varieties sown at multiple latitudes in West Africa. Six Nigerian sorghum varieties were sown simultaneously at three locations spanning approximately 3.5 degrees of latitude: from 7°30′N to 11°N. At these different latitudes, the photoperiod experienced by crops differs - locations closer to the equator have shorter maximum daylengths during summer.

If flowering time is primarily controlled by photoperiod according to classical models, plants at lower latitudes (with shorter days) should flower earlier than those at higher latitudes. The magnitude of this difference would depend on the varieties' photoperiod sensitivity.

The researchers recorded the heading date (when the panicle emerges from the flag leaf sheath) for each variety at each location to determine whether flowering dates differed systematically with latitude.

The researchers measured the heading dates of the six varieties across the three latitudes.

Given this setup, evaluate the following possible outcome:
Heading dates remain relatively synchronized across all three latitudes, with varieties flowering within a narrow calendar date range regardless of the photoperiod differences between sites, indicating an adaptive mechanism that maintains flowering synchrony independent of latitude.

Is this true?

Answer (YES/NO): YES